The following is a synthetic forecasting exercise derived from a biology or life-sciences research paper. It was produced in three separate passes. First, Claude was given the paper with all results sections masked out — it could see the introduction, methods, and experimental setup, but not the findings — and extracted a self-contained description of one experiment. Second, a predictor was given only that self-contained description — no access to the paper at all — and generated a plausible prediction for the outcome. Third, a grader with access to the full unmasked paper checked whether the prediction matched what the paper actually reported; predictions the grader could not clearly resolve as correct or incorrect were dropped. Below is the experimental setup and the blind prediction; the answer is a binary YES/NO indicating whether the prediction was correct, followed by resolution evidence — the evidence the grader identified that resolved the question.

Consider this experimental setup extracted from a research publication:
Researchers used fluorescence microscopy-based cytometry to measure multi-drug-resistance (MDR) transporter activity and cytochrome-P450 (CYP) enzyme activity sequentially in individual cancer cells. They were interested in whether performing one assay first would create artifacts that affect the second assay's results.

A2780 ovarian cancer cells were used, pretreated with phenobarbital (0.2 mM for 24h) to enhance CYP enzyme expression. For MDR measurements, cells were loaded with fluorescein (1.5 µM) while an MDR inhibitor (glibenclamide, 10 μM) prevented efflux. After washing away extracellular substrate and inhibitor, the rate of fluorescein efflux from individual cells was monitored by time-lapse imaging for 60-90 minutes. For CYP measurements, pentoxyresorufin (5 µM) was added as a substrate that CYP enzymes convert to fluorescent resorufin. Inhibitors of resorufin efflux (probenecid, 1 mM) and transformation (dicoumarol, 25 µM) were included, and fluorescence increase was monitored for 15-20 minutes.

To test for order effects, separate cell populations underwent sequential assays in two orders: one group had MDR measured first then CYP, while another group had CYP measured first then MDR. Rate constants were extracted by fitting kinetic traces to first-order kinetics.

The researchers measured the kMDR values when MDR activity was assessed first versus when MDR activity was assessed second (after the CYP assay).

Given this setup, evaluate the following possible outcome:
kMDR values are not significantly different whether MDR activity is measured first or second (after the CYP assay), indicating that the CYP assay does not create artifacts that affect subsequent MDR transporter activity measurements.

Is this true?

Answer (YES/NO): NO